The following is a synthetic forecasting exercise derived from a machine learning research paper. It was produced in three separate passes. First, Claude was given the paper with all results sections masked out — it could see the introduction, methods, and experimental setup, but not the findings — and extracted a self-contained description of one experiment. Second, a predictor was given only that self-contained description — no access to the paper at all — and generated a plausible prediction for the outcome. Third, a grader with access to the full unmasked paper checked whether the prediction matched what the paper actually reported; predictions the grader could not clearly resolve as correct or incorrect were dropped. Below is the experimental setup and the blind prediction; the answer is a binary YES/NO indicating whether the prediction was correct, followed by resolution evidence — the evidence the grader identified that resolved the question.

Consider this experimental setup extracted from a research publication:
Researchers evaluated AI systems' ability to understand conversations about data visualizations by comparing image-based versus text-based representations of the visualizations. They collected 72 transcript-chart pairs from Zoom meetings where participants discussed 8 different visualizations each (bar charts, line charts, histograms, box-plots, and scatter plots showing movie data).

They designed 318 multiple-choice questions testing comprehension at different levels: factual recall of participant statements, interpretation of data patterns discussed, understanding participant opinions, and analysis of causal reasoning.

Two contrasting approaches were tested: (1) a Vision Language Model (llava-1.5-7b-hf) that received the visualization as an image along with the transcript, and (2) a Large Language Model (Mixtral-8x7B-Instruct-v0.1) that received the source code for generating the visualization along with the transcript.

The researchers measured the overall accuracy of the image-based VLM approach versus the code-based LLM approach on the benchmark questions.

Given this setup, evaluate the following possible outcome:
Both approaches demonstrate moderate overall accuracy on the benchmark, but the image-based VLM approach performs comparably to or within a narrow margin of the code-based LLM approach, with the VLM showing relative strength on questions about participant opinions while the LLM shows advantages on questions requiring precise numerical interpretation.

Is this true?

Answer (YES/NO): NO